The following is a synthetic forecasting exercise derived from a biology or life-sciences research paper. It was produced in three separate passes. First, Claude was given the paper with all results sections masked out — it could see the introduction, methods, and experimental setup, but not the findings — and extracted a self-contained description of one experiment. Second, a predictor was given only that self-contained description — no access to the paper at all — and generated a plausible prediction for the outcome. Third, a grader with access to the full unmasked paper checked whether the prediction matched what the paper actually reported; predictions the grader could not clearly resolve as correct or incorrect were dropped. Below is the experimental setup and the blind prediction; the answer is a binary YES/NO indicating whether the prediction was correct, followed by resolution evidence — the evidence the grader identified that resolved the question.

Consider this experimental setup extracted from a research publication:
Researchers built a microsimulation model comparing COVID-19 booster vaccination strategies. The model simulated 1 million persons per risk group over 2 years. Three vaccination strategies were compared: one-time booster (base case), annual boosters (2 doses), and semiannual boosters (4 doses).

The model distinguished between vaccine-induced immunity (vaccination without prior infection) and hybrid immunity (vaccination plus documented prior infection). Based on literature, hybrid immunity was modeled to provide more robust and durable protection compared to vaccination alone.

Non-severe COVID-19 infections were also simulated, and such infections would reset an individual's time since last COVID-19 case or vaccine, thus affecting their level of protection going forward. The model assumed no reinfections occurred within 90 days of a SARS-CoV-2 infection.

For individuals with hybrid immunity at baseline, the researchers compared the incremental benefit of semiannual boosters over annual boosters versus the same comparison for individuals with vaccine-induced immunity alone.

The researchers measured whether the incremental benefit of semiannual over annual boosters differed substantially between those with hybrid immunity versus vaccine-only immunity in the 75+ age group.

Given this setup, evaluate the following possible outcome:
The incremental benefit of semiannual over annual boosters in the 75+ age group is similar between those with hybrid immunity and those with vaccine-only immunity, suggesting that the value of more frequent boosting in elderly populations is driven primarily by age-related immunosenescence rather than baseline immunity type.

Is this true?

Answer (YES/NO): NO